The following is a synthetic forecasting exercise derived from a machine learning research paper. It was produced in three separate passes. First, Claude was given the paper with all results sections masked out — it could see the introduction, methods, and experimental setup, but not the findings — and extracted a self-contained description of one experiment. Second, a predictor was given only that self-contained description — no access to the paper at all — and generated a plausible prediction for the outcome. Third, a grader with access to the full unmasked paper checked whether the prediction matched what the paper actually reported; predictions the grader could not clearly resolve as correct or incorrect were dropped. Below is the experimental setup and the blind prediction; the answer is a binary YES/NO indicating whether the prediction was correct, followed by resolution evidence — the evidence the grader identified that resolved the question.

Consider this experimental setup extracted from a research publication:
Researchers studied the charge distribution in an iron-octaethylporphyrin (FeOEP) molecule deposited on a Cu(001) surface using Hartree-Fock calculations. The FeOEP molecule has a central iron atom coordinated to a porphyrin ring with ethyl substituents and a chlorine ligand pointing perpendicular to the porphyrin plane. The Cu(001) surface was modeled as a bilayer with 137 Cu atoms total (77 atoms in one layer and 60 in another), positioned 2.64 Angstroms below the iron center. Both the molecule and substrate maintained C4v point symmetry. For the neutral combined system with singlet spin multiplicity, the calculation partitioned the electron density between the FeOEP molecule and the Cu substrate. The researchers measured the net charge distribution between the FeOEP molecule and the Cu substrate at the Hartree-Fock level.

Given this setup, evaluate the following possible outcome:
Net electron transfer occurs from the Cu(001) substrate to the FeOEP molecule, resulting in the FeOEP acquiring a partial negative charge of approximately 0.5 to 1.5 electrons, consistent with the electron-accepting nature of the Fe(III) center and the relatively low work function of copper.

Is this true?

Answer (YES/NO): NO